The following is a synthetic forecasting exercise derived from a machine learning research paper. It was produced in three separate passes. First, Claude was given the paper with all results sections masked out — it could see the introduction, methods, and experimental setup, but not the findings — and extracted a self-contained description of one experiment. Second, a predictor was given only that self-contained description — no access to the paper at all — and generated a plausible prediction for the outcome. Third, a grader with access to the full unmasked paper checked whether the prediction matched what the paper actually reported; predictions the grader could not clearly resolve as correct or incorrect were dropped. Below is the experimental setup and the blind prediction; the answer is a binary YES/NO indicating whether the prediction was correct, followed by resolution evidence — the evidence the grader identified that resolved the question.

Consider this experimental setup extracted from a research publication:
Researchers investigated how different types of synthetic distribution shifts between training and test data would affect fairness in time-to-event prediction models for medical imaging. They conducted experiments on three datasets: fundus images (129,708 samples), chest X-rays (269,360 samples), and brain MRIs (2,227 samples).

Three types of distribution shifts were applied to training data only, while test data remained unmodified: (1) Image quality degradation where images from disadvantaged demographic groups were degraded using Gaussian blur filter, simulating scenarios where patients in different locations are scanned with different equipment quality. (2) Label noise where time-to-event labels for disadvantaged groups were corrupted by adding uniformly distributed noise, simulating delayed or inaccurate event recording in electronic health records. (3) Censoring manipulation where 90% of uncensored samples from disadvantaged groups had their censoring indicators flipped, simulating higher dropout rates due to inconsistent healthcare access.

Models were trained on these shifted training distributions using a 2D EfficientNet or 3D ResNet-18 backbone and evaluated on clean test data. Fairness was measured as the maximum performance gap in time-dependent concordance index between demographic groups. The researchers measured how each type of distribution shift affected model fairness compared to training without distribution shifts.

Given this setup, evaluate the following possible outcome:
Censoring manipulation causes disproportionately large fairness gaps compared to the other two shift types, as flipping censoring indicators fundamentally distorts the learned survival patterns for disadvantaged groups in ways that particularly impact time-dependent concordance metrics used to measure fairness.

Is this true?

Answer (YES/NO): NO